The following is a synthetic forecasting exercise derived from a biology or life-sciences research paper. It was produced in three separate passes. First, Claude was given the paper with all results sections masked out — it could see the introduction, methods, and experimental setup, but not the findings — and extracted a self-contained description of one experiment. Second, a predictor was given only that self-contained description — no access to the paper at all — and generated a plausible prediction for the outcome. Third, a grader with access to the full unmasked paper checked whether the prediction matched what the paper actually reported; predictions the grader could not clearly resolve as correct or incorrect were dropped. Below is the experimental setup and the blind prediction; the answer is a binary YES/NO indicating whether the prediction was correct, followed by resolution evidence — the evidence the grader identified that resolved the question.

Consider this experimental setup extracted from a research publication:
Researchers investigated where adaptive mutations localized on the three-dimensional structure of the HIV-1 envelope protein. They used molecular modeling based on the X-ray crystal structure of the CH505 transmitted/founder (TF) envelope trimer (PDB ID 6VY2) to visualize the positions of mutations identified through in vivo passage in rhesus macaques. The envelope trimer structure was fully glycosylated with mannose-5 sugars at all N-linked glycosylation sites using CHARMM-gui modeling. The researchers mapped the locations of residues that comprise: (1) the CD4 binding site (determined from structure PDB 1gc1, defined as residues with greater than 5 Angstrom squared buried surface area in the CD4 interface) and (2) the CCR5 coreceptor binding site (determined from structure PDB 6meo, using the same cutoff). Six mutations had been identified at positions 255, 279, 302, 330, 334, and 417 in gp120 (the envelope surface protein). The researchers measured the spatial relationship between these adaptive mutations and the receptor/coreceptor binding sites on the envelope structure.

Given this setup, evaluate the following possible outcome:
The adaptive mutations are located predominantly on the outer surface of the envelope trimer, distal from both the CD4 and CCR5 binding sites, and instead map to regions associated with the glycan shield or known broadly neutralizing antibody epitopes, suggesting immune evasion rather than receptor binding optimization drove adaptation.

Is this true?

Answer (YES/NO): NO